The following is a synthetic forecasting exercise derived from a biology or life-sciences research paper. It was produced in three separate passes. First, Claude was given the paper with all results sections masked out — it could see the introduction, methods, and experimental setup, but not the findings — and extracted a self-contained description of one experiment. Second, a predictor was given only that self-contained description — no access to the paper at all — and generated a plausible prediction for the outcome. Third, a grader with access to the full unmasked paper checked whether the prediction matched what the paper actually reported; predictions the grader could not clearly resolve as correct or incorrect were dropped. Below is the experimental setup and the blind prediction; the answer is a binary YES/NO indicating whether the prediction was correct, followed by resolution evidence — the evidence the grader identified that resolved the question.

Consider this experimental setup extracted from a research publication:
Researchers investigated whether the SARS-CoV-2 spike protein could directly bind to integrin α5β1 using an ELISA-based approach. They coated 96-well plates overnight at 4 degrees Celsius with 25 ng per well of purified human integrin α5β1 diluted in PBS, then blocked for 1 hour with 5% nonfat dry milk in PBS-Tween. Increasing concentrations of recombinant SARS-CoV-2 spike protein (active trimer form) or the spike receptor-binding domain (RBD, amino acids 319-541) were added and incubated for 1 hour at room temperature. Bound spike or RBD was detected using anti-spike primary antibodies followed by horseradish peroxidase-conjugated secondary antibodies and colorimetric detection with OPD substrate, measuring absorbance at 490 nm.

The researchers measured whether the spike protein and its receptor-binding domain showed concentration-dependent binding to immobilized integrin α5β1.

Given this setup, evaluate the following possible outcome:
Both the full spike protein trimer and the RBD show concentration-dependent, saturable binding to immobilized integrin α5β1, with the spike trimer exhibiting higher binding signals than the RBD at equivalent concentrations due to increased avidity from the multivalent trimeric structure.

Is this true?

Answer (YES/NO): NO